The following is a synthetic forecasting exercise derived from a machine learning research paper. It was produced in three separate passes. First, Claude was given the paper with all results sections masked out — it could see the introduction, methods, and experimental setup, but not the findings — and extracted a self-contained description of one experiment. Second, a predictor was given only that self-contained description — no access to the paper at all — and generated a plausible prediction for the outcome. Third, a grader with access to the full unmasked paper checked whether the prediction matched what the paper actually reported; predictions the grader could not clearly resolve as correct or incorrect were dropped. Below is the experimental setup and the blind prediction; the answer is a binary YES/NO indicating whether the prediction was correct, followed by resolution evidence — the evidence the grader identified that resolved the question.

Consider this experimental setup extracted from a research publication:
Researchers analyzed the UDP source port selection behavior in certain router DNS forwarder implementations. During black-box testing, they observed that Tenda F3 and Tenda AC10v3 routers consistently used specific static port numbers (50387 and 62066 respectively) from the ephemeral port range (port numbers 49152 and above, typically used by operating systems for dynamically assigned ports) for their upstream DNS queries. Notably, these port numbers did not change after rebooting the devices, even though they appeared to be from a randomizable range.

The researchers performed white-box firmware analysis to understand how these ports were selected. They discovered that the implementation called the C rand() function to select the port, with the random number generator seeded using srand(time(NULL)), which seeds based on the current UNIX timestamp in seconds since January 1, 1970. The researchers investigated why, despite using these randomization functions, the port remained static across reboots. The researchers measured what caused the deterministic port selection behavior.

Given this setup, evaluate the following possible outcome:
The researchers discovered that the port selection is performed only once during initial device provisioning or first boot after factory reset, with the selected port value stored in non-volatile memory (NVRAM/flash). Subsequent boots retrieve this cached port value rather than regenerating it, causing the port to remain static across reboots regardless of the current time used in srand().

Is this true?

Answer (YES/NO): NO